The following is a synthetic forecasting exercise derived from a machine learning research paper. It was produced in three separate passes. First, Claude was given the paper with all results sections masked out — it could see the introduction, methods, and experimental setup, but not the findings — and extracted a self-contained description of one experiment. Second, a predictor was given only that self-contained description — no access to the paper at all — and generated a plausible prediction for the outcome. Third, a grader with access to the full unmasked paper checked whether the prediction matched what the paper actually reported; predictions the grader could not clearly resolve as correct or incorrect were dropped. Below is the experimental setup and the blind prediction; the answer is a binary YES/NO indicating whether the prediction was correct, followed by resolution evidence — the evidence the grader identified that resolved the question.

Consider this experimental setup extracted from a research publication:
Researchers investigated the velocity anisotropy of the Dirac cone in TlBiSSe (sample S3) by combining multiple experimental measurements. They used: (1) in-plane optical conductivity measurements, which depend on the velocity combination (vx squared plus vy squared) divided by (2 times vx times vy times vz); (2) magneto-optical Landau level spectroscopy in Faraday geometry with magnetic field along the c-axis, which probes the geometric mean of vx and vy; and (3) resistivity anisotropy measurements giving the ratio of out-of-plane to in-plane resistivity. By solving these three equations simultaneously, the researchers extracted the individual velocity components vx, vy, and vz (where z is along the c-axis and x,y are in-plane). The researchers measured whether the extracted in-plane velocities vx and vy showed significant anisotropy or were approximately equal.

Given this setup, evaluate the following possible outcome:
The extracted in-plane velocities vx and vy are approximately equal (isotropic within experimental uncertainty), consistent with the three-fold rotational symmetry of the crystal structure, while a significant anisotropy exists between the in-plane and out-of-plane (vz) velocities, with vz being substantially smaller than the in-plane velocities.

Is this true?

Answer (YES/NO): NO